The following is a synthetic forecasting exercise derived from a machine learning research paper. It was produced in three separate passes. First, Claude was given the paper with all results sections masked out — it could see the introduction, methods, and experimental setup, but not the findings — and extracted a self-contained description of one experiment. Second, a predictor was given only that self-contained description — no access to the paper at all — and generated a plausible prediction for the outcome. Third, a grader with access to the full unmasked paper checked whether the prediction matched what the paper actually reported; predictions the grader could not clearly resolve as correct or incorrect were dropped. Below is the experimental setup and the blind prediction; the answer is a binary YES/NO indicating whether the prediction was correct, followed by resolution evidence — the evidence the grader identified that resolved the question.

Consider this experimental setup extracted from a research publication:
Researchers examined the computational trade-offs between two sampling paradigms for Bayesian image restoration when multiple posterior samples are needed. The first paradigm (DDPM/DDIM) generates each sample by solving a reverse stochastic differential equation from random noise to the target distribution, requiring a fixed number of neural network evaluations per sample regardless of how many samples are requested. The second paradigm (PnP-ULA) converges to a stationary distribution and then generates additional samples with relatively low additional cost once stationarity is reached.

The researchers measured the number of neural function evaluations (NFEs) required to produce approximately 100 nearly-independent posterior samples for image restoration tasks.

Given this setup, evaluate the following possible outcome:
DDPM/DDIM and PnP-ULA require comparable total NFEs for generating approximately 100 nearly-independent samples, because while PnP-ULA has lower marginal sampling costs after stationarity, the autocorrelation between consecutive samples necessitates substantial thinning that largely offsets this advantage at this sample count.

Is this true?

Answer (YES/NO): NO